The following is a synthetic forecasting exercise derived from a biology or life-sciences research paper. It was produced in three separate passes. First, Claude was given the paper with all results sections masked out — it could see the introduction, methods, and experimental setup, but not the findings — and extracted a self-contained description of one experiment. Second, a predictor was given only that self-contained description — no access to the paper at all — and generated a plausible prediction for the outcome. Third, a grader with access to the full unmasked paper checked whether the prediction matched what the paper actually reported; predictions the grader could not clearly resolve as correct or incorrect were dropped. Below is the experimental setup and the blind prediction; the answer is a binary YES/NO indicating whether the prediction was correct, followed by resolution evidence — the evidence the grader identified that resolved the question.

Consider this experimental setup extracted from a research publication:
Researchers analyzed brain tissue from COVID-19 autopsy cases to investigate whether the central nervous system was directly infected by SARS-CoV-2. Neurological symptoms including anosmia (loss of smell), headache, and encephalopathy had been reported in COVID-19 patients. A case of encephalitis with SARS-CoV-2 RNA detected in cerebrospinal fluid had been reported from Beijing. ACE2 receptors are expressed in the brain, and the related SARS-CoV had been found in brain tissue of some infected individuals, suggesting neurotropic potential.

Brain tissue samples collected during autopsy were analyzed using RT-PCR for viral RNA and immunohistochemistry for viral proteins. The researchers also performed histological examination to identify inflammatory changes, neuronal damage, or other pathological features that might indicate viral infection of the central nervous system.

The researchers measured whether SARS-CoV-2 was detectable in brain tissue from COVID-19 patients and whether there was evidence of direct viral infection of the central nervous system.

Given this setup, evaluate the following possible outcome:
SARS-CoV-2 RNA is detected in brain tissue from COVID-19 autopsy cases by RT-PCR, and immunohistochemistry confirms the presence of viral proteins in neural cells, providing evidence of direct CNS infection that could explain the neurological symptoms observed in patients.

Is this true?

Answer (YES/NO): NO